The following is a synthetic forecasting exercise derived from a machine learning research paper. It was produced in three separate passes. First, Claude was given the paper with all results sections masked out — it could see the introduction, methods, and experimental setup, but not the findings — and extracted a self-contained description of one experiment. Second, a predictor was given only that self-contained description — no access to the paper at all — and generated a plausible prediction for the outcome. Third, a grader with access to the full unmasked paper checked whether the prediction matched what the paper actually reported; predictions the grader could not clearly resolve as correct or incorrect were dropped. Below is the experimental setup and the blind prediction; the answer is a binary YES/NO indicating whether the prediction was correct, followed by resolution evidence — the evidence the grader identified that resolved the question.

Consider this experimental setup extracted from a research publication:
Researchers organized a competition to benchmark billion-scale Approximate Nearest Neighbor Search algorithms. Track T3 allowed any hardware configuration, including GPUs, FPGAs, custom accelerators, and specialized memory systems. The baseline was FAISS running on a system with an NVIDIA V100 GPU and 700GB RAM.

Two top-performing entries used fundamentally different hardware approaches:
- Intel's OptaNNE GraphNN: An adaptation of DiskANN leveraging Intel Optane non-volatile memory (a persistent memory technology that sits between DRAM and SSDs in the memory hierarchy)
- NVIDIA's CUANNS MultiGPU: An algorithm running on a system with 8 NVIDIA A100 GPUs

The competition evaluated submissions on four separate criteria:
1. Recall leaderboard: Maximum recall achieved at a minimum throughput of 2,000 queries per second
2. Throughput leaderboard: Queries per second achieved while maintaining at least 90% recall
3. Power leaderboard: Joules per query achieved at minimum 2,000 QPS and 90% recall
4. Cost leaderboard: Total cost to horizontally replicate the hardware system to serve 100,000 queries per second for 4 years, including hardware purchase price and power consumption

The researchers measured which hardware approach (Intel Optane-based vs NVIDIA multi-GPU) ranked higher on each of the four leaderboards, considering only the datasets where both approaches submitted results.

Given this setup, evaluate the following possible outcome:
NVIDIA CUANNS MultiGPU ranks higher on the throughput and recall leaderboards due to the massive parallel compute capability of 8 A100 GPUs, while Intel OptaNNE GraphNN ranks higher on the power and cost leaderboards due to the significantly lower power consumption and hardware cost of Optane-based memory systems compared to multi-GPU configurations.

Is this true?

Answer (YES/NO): NO